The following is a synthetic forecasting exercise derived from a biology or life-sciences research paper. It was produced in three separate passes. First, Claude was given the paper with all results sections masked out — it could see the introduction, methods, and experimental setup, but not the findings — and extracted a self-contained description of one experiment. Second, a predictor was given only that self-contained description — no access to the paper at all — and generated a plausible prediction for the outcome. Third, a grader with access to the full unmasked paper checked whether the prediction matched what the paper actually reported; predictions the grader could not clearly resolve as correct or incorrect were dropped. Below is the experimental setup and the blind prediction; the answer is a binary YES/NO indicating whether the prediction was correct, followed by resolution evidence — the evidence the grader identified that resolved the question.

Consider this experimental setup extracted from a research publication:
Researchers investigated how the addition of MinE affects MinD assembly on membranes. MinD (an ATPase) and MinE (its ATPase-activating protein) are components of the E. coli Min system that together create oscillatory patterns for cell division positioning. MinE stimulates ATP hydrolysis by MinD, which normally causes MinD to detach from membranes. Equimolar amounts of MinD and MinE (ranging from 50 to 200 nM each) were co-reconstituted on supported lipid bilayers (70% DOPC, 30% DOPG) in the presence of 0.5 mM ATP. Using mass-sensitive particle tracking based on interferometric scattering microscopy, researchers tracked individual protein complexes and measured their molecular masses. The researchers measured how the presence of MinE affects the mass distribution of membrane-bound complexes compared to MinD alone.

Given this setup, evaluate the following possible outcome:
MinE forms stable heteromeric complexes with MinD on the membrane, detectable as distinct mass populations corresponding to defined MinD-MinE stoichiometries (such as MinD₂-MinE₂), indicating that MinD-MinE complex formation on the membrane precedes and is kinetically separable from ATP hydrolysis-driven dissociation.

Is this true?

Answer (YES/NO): YES